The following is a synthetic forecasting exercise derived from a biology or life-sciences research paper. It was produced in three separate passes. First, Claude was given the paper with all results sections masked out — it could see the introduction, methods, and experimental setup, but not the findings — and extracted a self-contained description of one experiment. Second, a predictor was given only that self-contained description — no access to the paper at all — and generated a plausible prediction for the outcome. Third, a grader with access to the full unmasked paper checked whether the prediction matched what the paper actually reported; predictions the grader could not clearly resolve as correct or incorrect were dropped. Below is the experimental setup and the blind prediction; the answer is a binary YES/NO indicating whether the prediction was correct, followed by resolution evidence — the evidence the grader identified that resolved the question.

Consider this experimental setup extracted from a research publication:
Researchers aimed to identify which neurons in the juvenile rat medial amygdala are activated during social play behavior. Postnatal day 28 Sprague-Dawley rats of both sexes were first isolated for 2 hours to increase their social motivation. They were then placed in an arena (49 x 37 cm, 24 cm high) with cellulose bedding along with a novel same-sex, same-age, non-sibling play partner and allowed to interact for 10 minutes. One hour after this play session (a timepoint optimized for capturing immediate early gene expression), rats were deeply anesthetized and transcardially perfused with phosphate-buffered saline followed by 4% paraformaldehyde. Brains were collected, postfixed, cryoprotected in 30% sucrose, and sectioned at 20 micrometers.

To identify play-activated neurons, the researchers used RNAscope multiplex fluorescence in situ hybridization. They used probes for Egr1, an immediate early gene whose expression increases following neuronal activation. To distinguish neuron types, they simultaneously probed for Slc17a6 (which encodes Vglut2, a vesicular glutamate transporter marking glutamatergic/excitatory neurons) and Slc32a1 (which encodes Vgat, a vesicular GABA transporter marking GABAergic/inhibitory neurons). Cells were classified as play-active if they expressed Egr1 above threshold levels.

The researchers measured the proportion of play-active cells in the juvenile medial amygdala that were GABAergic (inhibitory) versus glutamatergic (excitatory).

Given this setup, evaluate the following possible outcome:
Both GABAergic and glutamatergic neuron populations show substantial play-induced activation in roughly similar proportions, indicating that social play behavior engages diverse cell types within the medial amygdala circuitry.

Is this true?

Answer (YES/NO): NO